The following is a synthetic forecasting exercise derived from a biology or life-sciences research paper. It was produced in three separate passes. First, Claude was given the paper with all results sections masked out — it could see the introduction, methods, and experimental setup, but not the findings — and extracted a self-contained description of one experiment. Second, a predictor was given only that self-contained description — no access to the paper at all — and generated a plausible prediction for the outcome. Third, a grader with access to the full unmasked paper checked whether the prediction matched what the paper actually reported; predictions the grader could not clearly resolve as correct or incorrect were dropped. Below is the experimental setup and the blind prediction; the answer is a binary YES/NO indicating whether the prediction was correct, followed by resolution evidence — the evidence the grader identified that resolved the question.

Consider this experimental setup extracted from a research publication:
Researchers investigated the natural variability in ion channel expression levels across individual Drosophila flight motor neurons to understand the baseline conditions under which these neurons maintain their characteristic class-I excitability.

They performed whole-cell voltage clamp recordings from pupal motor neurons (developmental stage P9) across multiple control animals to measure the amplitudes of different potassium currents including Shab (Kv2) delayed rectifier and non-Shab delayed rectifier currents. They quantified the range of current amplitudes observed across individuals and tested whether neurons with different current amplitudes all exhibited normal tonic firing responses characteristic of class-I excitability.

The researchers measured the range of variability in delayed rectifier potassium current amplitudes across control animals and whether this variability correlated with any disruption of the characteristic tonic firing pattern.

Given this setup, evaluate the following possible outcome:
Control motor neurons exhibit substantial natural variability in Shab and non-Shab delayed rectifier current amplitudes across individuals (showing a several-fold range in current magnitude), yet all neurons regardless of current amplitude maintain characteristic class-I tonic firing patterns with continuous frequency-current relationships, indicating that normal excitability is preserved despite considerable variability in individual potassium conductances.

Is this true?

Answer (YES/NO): YES